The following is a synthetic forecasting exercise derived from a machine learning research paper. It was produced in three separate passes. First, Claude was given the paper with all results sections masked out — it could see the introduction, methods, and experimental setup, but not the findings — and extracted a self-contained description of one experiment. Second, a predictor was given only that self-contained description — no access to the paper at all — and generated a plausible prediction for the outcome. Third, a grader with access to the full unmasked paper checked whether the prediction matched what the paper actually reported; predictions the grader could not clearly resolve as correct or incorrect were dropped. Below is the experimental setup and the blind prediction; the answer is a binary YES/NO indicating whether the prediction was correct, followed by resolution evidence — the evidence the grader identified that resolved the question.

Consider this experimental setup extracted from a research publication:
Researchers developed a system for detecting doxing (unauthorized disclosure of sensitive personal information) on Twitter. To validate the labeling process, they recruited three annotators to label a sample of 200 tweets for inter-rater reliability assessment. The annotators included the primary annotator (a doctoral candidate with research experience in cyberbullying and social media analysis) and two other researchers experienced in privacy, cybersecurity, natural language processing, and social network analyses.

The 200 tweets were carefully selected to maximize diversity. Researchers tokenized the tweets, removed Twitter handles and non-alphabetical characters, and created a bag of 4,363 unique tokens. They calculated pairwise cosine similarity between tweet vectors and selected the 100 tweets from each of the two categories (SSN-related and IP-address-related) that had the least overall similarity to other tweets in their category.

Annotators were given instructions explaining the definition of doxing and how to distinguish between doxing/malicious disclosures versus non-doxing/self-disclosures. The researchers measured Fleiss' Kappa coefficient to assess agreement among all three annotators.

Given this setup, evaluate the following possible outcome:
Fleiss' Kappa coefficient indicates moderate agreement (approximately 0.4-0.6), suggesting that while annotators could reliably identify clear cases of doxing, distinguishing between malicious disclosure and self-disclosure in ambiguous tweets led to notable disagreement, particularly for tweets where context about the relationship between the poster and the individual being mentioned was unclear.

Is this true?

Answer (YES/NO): YES